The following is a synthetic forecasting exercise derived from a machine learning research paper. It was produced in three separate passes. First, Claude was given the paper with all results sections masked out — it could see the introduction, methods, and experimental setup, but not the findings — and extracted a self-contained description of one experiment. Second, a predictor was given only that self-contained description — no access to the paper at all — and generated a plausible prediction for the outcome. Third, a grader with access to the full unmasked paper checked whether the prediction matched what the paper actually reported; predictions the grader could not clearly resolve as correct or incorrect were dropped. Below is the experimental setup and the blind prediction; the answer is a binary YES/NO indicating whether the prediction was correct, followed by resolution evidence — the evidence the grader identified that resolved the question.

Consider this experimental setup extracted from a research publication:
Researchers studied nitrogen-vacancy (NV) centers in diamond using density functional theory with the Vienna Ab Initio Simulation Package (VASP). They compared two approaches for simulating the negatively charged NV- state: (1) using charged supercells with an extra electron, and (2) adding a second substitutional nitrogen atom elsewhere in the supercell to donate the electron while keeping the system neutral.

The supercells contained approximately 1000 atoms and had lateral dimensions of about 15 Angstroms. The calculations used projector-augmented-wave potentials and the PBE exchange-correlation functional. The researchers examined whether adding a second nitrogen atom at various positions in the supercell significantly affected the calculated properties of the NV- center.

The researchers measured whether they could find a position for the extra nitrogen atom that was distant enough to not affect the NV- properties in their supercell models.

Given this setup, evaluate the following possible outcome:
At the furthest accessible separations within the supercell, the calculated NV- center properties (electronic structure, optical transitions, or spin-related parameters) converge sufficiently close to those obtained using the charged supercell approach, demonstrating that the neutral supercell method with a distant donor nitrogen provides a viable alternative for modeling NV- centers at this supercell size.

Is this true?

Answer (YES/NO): NO